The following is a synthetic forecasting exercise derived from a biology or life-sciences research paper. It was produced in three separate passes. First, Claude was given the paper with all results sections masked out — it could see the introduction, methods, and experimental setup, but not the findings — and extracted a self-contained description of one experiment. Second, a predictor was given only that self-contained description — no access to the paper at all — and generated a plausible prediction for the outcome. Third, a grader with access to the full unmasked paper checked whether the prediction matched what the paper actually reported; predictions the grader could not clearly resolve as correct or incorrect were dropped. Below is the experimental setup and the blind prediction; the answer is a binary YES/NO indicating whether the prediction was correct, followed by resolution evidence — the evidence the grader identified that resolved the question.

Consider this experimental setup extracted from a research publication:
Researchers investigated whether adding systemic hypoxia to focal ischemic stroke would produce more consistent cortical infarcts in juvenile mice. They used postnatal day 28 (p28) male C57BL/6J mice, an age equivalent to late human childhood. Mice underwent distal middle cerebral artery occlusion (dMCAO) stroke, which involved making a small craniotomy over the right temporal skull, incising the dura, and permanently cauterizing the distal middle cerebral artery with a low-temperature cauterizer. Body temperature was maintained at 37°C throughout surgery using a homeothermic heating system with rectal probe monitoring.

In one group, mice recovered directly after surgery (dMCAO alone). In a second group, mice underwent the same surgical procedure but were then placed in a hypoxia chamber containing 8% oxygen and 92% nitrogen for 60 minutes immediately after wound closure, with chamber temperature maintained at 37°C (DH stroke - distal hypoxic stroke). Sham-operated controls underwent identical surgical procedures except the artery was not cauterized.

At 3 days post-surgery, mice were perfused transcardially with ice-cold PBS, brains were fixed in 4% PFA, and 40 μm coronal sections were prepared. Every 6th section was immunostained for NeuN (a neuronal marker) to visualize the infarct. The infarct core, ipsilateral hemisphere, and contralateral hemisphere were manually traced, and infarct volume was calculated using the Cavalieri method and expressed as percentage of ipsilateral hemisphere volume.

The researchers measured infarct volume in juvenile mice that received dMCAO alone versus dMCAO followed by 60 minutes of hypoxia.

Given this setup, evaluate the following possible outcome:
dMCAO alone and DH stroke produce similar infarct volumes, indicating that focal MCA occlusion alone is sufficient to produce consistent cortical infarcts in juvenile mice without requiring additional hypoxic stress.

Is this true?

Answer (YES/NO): NO